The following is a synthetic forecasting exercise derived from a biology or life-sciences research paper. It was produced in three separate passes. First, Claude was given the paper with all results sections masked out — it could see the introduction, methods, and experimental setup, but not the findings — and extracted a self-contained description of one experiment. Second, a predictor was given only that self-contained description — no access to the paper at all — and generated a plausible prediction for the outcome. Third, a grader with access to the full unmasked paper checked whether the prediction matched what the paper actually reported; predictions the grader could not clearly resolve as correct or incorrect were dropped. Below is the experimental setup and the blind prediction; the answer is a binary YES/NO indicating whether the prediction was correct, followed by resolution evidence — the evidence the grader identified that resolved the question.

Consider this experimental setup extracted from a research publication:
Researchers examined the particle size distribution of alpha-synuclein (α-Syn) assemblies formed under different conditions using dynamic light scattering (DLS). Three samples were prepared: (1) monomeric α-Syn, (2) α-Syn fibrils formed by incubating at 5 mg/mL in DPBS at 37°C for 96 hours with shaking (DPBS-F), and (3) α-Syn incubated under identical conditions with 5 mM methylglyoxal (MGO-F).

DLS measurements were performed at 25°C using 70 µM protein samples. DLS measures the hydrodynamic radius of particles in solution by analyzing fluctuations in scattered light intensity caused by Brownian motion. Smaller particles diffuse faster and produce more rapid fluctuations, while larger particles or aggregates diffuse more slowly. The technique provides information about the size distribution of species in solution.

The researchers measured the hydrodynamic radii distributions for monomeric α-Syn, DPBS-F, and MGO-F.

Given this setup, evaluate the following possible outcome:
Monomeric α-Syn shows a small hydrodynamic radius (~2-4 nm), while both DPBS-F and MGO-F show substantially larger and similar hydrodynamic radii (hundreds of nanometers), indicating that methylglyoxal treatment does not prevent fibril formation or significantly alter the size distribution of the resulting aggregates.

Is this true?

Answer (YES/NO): NO